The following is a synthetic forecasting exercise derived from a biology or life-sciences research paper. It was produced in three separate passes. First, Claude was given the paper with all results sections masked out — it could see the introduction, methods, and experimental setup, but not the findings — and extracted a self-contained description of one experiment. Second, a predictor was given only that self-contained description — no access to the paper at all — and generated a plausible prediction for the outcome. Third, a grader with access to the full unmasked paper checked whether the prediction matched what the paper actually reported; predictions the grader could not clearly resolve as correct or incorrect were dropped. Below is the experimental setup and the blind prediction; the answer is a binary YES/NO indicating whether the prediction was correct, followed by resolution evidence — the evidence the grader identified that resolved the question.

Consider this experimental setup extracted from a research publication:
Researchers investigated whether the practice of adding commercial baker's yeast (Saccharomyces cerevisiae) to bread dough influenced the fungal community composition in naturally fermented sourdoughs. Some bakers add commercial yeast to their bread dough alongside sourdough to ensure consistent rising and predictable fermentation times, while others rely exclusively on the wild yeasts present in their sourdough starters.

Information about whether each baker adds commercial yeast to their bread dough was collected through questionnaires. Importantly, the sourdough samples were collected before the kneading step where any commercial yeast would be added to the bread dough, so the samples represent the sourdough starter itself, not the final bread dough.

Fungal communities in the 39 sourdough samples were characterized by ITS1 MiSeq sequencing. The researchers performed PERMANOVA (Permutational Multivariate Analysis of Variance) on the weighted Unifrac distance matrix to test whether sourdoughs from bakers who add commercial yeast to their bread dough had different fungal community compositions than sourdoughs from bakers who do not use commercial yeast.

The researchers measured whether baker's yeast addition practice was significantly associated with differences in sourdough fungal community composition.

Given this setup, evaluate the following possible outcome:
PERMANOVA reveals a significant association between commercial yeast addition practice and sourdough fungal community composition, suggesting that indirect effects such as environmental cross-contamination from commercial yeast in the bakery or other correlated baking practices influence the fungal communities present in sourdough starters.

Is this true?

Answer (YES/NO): NO